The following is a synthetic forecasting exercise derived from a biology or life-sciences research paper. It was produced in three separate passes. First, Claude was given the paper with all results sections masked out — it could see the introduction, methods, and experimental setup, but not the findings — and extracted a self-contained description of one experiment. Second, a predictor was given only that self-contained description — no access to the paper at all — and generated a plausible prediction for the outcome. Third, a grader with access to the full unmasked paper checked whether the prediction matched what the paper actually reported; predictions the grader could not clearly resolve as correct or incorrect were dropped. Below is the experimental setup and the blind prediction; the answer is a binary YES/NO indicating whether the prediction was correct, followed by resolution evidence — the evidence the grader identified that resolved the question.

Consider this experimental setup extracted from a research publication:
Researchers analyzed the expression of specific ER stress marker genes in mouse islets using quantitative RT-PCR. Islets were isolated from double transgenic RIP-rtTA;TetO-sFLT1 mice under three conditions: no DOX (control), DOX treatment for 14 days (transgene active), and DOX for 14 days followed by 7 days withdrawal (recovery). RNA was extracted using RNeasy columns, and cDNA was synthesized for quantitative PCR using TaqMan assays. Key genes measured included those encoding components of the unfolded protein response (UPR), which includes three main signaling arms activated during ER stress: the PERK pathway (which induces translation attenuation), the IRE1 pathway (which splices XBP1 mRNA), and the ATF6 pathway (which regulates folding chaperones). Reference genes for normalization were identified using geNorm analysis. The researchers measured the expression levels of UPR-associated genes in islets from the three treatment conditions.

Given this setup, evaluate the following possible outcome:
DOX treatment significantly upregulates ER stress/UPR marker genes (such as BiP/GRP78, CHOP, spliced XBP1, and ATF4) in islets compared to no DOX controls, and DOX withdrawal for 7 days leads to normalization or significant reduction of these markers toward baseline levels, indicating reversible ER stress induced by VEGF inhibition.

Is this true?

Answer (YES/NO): NO